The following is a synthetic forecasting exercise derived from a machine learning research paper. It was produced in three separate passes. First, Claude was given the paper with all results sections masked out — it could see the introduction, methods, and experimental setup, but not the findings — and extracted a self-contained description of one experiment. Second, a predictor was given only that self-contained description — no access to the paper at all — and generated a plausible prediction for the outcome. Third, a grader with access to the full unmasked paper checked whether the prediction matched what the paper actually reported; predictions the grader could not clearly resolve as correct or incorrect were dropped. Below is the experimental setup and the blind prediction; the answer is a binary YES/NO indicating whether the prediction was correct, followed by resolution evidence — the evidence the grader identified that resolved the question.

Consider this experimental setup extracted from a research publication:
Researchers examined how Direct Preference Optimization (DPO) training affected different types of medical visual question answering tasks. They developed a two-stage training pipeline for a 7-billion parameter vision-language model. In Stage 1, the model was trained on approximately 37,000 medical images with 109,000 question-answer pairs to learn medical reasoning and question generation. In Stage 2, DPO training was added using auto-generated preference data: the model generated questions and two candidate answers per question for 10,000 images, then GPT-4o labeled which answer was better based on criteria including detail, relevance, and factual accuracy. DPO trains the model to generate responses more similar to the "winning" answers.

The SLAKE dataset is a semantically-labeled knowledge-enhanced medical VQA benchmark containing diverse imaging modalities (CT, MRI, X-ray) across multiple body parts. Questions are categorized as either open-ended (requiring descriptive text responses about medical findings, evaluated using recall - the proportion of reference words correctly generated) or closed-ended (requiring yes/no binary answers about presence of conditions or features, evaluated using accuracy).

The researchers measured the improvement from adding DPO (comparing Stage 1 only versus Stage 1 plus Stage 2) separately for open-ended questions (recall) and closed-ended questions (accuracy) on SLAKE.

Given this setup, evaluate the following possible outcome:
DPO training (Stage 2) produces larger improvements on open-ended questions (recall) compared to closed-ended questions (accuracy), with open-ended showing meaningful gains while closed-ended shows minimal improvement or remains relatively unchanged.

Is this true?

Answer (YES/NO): YES